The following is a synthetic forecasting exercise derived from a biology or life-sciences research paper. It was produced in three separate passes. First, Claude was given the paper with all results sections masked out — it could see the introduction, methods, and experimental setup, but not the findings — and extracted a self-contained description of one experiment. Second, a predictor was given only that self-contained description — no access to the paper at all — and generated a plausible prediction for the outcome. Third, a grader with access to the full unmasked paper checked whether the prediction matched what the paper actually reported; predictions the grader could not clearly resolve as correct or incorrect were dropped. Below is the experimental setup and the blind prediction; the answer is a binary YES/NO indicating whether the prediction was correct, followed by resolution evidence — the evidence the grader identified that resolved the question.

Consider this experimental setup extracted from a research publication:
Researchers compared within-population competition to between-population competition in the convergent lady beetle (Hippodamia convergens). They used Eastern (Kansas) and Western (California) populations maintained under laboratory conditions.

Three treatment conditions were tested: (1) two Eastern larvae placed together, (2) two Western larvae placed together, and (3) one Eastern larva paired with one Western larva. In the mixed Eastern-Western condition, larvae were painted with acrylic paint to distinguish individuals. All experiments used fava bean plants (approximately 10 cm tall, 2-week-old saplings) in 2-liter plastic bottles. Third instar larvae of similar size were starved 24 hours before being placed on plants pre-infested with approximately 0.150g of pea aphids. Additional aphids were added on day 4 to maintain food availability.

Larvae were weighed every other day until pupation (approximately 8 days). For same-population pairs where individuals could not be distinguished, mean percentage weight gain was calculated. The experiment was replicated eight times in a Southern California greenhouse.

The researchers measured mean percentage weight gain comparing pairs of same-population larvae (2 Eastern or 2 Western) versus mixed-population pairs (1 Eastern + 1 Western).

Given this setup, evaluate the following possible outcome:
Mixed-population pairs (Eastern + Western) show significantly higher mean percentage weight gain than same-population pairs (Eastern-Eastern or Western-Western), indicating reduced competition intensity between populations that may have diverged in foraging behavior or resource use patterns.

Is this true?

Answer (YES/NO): NO